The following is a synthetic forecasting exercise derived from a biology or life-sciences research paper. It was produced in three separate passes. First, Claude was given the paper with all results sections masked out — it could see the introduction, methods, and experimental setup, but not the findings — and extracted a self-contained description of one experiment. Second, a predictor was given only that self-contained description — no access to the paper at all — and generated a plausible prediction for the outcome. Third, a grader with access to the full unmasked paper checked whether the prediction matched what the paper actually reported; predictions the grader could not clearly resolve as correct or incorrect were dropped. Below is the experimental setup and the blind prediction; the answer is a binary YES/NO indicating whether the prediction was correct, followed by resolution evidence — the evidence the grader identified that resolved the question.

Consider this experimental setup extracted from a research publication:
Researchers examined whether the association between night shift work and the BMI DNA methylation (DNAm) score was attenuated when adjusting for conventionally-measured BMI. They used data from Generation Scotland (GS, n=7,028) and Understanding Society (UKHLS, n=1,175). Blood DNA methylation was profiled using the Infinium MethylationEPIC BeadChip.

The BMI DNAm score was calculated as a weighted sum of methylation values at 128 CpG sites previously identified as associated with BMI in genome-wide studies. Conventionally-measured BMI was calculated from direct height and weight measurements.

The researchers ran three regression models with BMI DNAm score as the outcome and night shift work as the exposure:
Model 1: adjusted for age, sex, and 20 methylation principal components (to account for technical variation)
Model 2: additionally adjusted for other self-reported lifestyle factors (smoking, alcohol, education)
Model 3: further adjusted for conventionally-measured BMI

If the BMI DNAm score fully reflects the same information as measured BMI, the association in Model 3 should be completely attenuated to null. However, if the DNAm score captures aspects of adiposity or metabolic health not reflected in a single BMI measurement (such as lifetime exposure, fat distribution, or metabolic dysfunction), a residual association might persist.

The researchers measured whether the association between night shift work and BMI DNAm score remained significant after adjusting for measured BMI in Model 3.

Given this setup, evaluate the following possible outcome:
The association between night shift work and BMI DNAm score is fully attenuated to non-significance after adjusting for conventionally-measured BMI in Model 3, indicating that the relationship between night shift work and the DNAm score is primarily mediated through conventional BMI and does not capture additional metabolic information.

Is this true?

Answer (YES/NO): YES